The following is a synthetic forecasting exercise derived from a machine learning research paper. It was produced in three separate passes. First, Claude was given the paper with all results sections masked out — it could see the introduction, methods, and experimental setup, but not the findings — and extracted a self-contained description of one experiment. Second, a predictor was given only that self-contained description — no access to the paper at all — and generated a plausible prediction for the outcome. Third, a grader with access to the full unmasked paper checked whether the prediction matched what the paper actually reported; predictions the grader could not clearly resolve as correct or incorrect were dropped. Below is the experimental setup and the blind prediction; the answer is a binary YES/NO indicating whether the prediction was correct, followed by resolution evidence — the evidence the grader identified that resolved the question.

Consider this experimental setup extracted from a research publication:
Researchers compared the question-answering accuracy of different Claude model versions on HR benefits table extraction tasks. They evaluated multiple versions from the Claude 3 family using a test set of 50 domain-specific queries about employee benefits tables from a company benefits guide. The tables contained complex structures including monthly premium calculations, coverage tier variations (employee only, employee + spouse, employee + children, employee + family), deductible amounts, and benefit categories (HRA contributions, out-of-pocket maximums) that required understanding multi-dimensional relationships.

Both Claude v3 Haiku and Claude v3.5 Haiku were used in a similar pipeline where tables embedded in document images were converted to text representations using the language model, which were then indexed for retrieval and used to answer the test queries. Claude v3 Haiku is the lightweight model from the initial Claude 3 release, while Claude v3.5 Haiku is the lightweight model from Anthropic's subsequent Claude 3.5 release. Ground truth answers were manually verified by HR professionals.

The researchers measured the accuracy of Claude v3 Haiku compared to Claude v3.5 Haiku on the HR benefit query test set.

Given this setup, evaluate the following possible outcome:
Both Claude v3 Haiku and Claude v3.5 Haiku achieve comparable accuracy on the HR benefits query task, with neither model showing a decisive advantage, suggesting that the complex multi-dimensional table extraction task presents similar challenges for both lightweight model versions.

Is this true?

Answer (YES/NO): NO